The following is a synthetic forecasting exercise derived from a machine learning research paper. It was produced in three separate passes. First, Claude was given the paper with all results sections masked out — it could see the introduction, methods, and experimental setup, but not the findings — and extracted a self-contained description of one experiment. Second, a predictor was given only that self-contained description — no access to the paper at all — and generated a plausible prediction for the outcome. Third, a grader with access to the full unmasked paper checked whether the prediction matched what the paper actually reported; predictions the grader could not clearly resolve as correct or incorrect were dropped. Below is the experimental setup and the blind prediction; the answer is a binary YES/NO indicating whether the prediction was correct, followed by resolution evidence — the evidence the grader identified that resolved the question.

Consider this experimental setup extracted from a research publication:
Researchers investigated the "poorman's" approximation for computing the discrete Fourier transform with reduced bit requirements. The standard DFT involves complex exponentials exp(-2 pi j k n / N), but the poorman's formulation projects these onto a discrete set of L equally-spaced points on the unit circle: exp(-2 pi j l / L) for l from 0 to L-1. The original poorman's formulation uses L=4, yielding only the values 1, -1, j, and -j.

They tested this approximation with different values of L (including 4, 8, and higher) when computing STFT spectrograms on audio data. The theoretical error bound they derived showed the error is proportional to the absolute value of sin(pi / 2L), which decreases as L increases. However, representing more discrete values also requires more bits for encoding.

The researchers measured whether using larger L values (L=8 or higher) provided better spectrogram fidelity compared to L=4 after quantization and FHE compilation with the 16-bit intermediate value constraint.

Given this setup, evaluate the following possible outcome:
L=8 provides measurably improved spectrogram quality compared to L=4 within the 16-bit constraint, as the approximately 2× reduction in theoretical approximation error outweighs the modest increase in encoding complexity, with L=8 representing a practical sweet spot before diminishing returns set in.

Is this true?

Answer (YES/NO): NO